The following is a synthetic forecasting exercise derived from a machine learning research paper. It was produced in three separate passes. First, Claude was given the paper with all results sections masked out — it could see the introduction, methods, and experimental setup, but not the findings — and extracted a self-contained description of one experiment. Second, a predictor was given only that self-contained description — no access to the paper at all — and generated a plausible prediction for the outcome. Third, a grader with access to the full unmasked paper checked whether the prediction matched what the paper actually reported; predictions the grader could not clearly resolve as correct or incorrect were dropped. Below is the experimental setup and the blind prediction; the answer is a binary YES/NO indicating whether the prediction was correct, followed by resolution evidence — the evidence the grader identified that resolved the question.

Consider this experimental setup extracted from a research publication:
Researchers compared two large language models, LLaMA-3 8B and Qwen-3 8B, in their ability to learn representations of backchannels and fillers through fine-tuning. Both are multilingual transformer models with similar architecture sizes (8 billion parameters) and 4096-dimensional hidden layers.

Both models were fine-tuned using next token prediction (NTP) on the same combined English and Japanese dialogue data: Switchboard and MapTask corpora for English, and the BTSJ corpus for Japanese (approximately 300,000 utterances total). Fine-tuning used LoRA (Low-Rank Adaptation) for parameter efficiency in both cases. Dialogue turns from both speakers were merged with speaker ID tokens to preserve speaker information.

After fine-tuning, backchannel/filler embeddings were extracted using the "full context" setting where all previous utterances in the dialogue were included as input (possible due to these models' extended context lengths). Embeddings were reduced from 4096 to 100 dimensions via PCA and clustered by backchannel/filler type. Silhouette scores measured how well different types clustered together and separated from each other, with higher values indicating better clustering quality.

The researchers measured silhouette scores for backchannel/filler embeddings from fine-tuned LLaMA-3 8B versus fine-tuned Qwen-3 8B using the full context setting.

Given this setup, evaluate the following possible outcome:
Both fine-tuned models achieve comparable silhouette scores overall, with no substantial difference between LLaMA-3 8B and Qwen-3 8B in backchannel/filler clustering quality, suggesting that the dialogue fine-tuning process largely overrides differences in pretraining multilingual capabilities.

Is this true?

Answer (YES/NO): NO